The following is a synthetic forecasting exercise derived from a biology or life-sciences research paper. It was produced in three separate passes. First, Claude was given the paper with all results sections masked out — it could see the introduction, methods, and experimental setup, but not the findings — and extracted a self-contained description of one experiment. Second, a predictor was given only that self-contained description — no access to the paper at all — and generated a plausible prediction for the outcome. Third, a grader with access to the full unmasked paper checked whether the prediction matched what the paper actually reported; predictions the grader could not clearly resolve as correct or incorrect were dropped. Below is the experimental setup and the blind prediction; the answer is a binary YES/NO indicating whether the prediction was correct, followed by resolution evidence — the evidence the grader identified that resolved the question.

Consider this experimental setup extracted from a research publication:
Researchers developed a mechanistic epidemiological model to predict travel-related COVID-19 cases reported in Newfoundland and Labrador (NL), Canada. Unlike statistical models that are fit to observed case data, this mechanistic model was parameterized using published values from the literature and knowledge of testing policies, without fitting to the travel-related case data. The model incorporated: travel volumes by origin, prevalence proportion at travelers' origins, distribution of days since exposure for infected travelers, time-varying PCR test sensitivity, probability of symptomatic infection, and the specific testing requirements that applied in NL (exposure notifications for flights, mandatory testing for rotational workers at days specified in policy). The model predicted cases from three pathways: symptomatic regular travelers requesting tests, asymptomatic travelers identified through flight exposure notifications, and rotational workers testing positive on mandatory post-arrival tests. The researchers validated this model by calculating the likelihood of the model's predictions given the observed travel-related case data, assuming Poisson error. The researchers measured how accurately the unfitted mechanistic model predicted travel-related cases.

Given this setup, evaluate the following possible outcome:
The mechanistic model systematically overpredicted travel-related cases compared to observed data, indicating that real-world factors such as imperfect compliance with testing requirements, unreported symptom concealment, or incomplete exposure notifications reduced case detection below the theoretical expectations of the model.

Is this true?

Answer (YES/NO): NO